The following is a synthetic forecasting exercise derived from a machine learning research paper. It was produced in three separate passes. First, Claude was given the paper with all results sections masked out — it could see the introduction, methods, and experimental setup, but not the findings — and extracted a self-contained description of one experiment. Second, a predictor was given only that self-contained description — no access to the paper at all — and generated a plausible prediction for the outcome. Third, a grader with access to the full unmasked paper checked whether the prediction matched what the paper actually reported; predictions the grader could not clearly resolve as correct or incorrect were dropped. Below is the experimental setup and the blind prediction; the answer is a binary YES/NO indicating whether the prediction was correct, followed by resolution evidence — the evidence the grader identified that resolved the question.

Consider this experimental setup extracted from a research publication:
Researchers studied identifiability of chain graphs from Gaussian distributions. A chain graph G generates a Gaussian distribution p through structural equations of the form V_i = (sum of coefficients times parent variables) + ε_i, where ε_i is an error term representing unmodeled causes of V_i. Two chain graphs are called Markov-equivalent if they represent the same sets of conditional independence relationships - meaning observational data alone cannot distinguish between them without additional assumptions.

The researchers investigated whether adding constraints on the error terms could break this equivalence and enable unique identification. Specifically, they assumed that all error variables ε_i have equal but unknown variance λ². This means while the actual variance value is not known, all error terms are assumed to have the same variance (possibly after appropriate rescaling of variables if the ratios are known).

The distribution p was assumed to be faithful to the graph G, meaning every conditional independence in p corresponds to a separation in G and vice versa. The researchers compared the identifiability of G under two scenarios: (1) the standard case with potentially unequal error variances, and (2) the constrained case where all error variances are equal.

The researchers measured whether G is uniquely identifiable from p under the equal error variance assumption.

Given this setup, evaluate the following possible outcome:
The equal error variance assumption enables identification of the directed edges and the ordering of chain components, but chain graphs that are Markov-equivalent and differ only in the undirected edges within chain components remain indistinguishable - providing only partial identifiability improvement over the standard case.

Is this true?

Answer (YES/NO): NO